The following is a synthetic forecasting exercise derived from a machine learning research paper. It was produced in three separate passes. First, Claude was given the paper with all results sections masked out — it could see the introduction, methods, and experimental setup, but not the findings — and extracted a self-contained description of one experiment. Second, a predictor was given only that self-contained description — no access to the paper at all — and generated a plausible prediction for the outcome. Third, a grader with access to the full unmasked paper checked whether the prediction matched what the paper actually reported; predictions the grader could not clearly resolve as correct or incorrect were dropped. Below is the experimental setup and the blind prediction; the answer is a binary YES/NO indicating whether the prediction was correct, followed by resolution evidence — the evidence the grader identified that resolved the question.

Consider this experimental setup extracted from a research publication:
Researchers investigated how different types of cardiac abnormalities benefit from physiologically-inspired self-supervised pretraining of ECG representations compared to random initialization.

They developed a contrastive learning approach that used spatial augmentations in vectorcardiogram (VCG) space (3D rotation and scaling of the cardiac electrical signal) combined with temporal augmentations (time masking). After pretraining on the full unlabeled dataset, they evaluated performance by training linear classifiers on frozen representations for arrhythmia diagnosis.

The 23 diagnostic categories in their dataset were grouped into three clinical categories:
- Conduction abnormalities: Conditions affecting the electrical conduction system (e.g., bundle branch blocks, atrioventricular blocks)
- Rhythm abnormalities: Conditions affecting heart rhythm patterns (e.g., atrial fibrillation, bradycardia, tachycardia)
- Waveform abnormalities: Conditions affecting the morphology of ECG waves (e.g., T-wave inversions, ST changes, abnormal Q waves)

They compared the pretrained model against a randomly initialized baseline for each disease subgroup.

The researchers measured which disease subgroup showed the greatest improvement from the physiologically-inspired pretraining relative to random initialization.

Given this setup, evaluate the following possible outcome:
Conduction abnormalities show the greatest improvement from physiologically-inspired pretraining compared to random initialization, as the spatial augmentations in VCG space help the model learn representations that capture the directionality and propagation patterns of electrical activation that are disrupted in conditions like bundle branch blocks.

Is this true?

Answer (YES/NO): YES